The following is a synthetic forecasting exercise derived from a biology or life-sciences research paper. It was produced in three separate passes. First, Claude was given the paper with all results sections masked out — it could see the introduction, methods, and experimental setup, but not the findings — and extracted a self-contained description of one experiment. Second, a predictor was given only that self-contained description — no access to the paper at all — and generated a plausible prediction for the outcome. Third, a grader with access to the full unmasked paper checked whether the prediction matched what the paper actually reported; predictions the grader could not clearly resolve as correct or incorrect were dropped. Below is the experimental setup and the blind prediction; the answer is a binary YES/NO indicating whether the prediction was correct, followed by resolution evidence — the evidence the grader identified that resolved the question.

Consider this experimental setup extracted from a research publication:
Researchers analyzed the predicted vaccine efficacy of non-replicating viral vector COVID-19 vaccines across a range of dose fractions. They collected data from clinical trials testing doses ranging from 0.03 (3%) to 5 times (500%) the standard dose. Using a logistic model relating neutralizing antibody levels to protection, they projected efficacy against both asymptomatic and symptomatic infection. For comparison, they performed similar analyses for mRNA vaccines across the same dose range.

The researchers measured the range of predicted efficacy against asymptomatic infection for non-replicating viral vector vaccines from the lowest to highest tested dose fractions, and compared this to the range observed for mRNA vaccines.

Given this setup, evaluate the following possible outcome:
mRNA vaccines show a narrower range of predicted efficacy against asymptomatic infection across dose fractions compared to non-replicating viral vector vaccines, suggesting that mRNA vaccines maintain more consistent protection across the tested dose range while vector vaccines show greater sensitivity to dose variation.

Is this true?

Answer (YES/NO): NO